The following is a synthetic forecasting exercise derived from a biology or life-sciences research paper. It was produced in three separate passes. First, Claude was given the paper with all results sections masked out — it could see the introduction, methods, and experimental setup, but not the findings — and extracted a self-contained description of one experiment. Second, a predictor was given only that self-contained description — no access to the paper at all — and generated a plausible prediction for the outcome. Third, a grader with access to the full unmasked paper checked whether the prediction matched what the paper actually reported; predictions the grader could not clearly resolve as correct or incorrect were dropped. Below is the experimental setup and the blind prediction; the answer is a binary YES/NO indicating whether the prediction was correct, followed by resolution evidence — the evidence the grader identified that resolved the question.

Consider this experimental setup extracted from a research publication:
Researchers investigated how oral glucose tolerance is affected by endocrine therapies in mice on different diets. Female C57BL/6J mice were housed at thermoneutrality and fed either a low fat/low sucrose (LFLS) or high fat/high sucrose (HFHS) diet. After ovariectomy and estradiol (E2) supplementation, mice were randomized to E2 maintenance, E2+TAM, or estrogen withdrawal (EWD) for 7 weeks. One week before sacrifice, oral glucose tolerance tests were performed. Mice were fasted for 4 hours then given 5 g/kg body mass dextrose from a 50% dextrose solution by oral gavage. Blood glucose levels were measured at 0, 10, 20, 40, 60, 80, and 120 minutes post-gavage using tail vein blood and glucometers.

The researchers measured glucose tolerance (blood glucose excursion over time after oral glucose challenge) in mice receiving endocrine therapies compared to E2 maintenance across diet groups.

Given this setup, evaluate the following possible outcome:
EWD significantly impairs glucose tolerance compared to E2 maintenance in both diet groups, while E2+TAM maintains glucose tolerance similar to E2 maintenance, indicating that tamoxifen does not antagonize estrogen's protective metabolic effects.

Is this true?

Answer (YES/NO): NO